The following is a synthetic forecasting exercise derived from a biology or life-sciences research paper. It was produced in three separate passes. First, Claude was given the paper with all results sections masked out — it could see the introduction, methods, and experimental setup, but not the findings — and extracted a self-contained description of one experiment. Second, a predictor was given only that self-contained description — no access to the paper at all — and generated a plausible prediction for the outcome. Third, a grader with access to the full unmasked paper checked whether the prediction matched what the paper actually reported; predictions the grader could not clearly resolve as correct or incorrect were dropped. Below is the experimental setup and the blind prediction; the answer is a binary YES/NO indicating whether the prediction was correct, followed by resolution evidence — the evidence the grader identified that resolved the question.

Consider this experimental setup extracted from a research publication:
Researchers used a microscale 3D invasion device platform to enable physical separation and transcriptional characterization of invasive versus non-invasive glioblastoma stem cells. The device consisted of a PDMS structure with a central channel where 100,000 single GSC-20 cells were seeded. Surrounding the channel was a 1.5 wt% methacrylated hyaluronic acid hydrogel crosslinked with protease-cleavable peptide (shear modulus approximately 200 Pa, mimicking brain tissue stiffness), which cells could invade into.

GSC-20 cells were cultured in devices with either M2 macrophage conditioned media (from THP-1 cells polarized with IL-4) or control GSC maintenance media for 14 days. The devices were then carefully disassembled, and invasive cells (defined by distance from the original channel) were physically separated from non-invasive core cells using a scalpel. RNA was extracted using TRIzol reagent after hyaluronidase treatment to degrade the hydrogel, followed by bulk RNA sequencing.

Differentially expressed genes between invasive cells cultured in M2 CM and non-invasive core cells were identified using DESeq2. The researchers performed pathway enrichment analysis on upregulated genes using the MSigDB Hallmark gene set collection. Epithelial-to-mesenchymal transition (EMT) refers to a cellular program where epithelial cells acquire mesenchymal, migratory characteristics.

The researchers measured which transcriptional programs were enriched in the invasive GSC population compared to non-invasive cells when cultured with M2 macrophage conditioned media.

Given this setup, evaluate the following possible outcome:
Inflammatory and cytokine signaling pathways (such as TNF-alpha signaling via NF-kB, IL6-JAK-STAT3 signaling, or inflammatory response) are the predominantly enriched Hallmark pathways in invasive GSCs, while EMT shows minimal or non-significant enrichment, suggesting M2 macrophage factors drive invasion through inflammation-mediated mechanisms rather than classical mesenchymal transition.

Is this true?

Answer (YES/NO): NO